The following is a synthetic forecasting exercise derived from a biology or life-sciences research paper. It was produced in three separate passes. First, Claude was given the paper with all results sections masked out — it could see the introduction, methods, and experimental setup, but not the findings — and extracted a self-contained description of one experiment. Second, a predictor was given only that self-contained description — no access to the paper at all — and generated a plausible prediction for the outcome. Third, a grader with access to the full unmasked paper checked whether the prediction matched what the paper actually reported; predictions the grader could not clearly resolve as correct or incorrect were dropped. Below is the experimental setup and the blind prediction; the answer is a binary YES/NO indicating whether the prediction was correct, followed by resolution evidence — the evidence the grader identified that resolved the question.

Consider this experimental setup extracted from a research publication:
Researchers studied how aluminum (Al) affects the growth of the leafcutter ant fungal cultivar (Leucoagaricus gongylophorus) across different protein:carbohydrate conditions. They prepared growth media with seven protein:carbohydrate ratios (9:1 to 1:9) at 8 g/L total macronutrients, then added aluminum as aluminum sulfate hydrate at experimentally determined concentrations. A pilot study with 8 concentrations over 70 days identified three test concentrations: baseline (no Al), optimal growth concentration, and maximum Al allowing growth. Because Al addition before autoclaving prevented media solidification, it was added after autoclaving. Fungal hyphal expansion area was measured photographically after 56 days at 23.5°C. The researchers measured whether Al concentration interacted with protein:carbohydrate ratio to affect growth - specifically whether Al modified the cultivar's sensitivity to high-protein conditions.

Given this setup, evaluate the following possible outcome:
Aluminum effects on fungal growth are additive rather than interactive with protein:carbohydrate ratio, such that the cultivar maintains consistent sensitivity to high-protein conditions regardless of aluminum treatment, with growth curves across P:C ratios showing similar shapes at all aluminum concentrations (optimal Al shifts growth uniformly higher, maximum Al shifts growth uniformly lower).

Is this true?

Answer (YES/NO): NO